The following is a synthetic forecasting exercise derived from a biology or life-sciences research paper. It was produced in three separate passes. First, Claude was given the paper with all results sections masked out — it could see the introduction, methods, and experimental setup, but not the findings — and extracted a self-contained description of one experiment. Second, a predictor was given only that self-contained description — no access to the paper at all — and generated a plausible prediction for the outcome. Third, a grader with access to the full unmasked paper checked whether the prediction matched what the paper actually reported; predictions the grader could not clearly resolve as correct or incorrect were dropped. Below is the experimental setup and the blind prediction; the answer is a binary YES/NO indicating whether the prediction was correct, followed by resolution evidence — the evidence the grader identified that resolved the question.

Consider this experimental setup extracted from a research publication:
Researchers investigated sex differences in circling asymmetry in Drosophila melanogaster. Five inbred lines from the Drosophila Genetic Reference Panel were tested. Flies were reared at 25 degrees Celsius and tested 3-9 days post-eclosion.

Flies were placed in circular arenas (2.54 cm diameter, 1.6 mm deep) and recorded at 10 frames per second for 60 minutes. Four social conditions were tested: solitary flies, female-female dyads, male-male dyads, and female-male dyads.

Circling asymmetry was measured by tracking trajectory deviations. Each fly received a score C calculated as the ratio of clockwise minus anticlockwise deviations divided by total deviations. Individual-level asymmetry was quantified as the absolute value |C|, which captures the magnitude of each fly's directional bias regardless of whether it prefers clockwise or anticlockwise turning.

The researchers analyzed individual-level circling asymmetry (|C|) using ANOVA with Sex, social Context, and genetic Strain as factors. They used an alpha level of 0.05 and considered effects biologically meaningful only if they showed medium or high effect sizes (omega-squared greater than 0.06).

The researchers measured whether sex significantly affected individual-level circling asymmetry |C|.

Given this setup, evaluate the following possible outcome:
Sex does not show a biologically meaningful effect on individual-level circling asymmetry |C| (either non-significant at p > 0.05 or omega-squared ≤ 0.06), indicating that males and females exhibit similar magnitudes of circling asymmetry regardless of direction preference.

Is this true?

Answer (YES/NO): YES